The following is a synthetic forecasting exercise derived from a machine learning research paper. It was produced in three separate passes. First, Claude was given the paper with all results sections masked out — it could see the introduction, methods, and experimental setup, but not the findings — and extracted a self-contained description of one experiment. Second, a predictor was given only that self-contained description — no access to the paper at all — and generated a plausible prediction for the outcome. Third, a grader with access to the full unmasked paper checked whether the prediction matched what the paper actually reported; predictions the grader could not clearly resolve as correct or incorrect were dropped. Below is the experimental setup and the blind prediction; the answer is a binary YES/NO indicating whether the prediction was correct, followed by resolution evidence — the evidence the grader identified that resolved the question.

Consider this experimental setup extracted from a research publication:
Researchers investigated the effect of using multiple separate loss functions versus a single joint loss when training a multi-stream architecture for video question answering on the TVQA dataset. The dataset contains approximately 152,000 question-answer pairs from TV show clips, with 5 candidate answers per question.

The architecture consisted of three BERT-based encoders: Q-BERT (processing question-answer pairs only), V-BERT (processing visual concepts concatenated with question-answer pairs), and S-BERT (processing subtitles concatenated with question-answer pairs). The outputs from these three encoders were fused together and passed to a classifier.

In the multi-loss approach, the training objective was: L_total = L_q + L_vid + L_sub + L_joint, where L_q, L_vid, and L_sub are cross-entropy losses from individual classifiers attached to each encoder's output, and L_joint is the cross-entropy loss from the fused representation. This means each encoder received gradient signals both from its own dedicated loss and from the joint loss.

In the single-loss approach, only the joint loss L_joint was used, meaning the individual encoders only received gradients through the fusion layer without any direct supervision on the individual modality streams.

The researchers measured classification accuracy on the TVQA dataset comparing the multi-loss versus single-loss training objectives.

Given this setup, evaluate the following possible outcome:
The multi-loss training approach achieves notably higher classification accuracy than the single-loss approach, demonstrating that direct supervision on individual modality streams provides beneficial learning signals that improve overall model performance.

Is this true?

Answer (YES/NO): YES